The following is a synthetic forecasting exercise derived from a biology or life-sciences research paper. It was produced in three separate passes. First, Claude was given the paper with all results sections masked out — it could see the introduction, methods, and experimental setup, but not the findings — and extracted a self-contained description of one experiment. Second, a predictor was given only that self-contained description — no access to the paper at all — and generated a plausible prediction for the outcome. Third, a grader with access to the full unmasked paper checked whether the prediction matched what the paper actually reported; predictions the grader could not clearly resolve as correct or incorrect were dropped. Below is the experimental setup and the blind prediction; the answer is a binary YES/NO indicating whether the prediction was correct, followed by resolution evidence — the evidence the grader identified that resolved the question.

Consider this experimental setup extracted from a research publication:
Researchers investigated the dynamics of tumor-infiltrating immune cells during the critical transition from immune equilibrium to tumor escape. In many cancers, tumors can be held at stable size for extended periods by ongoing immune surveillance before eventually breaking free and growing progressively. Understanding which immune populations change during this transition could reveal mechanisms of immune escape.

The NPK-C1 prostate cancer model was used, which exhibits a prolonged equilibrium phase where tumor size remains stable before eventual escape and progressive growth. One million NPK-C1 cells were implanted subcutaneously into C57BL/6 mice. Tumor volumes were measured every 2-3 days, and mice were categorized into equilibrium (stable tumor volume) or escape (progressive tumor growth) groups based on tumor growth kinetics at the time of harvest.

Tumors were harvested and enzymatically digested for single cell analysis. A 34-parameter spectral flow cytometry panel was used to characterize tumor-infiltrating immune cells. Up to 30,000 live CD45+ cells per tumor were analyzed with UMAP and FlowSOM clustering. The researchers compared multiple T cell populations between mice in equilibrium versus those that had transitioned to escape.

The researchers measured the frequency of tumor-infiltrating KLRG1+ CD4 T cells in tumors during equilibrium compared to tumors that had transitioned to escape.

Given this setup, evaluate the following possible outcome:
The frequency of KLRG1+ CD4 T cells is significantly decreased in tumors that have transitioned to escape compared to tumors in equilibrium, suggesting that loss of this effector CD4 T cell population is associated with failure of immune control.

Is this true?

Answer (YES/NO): NO